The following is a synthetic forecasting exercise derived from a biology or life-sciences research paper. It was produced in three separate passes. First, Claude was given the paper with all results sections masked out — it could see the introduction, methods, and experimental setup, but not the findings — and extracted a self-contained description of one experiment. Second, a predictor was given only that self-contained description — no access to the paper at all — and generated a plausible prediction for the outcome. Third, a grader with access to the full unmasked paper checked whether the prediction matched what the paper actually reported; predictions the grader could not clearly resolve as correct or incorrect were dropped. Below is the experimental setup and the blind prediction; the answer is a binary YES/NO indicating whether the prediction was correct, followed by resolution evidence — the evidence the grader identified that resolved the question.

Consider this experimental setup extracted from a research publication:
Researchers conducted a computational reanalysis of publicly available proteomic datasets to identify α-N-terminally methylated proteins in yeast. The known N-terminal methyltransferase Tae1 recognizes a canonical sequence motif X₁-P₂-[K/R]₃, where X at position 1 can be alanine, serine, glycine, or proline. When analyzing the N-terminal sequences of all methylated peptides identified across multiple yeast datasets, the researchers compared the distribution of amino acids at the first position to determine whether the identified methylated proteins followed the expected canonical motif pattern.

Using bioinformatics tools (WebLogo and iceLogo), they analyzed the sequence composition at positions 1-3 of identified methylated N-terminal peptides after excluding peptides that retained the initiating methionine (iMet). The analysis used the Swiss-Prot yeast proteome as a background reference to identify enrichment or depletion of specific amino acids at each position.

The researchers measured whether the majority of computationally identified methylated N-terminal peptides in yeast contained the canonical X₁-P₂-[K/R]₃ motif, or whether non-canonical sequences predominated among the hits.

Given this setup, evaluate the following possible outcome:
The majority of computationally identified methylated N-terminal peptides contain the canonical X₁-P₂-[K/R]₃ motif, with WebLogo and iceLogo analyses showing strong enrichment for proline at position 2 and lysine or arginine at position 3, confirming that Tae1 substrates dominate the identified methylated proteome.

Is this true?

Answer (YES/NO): NO